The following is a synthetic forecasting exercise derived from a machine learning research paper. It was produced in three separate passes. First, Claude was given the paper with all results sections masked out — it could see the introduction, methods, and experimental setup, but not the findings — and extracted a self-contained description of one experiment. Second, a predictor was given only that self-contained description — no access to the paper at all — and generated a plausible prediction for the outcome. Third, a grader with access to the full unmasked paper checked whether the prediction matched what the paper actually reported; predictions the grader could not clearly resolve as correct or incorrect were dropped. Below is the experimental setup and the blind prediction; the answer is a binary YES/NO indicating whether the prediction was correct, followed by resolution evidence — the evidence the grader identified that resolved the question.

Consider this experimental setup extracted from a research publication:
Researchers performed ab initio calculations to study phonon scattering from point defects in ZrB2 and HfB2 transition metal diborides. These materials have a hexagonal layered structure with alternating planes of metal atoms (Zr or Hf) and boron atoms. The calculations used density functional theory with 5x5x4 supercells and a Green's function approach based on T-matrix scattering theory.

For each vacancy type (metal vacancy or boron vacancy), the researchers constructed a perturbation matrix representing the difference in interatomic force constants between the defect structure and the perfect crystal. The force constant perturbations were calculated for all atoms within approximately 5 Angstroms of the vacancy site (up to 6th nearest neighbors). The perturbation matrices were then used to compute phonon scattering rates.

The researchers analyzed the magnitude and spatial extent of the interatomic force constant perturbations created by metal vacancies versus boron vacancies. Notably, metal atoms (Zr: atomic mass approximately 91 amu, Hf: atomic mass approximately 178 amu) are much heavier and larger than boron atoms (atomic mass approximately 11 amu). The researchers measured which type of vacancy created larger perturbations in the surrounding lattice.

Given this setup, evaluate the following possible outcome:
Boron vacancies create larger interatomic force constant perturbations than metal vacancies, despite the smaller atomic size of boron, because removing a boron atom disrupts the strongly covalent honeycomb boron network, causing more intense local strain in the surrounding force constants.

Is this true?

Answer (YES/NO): YES